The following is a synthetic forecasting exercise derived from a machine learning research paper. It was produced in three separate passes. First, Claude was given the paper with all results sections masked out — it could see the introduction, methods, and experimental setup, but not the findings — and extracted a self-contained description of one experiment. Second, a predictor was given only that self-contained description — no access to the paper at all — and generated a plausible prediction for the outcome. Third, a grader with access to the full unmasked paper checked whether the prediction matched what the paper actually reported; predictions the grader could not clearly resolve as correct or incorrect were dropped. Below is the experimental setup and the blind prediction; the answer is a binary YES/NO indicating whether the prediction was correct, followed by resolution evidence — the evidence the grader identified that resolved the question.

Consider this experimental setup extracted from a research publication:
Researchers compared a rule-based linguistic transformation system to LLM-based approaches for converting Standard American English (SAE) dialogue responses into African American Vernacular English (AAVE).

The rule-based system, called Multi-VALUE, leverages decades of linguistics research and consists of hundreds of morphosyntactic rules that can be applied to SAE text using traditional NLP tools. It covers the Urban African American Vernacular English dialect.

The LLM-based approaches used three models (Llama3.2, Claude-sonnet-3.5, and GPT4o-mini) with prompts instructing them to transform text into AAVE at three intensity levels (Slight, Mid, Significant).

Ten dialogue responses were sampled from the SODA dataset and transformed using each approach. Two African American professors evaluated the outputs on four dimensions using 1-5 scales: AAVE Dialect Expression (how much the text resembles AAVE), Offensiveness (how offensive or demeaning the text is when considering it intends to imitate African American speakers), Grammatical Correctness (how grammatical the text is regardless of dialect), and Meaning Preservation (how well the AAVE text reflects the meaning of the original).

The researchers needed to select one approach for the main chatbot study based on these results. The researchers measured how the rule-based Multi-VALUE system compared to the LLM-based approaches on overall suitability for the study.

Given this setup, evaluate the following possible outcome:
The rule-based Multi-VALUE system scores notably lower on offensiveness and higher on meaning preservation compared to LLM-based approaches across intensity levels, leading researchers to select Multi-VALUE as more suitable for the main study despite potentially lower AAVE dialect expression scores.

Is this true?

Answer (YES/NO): NO